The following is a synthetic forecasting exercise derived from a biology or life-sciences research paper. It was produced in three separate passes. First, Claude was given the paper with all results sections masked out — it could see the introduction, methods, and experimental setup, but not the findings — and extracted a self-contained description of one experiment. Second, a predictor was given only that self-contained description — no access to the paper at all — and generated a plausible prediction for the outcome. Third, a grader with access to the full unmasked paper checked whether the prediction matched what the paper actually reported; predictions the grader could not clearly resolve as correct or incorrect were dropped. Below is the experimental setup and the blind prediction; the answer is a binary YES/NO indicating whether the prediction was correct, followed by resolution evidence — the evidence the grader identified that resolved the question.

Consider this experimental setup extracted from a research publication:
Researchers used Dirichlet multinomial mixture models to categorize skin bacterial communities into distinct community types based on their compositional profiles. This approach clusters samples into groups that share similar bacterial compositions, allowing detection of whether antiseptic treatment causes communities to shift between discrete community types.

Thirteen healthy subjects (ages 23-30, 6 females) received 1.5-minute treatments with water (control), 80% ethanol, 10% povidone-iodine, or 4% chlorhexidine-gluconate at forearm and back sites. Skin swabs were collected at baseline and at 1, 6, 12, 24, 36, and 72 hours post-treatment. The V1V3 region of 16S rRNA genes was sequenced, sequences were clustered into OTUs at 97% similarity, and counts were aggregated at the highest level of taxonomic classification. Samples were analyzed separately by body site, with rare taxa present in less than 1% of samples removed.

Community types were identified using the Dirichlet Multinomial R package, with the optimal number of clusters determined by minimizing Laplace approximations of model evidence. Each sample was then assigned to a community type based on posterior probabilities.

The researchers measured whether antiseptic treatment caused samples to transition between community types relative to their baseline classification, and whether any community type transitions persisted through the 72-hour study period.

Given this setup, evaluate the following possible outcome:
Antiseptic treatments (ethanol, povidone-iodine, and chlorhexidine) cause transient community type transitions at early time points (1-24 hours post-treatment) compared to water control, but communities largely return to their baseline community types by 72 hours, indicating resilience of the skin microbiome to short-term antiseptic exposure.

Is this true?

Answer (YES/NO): NO